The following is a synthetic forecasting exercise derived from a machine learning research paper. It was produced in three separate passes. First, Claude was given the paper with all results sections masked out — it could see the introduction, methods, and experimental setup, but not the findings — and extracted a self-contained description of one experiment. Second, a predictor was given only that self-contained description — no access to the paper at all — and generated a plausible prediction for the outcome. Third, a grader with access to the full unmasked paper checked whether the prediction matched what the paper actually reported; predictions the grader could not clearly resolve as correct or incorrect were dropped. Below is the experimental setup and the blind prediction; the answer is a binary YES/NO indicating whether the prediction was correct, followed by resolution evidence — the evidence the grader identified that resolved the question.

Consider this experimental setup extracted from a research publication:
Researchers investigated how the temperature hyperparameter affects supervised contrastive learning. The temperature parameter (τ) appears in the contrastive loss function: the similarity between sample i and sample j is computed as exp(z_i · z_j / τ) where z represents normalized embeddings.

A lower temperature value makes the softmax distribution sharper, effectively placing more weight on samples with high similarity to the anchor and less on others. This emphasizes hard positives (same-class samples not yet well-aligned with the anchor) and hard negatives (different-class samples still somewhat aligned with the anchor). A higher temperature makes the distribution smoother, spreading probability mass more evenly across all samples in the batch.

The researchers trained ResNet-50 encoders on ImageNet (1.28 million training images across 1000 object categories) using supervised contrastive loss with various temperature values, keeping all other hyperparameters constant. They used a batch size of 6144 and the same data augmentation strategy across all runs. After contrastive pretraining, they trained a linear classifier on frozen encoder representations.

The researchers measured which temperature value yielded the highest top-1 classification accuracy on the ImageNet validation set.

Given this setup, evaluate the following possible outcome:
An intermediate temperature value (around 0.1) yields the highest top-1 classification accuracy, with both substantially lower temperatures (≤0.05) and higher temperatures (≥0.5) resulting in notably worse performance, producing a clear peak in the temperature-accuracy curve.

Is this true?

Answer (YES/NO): YES